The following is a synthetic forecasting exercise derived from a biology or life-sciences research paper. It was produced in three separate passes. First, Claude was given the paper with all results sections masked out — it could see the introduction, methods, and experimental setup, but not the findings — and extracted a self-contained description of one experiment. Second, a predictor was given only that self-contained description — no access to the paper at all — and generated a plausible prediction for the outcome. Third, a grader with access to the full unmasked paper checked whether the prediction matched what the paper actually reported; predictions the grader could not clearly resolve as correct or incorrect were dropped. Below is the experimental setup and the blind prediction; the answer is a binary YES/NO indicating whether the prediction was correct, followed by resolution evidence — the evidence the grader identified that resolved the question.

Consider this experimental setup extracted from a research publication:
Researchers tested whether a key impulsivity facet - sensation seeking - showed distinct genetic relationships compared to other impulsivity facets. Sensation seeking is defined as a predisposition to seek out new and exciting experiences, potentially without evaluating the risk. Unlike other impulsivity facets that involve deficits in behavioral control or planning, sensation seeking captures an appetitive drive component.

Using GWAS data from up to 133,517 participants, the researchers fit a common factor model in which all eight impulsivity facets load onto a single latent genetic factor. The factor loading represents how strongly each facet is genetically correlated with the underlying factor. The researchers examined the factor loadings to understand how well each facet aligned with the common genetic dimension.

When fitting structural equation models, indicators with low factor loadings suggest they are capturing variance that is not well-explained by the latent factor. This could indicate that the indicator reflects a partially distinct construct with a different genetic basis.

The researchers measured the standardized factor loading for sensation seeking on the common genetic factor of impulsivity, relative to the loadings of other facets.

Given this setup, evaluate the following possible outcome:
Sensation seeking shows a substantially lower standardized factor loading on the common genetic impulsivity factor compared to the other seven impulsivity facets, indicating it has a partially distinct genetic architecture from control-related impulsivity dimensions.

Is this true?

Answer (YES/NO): YES